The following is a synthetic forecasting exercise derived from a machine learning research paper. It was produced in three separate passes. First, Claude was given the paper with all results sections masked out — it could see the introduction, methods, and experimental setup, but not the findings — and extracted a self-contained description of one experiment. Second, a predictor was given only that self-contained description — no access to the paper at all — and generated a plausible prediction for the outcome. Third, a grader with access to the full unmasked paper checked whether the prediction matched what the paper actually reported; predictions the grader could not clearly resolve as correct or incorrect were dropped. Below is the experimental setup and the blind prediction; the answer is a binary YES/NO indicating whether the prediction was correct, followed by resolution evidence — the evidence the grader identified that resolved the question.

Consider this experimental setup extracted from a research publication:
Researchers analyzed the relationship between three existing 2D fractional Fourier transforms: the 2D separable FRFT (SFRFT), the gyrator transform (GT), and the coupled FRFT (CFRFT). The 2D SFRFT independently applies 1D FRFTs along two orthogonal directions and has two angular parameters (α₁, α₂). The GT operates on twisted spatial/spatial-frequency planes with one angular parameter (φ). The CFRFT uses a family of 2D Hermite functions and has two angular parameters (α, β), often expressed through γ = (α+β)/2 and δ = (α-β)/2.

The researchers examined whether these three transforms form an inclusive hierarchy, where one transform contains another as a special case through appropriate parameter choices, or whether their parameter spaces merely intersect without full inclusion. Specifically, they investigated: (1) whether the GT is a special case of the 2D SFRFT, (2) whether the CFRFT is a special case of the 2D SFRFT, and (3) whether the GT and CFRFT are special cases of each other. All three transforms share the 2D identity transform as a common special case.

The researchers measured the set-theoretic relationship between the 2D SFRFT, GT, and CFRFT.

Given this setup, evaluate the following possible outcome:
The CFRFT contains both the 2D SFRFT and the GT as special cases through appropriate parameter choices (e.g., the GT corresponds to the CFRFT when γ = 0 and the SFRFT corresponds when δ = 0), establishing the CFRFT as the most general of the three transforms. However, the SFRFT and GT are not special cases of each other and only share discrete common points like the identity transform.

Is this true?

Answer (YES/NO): NO